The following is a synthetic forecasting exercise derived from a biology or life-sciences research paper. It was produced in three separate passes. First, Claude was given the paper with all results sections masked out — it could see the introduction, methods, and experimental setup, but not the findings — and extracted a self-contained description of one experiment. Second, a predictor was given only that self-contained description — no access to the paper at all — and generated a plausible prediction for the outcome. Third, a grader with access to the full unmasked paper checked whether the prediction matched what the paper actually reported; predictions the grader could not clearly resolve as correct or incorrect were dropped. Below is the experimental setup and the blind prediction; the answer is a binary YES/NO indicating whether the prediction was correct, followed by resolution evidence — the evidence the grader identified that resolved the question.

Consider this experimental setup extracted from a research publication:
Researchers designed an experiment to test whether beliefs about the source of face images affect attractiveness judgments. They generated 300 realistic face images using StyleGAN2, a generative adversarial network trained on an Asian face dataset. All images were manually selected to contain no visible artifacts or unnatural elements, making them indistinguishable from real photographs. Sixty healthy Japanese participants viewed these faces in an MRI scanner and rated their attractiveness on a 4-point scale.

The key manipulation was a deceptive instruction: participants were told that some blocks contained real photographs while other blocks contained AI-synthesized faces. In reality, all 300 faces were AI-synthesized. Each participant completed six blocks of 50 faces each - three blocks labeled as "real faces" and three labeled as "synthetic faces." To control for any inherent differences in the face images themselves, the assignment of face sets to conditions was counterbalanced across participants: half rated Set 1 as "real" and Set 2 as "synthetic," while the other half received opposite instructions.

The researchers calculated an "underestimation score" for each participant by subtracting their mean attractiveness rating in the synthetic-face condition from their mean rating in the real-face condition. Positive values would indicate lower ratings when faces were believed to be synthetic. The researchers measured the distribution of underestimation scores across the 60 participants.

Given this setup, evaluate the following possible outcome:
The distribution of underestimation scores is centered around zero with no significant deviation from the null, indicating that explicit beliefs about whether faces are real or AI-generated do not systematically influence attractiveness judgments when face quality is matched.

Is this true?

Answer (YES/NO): NO